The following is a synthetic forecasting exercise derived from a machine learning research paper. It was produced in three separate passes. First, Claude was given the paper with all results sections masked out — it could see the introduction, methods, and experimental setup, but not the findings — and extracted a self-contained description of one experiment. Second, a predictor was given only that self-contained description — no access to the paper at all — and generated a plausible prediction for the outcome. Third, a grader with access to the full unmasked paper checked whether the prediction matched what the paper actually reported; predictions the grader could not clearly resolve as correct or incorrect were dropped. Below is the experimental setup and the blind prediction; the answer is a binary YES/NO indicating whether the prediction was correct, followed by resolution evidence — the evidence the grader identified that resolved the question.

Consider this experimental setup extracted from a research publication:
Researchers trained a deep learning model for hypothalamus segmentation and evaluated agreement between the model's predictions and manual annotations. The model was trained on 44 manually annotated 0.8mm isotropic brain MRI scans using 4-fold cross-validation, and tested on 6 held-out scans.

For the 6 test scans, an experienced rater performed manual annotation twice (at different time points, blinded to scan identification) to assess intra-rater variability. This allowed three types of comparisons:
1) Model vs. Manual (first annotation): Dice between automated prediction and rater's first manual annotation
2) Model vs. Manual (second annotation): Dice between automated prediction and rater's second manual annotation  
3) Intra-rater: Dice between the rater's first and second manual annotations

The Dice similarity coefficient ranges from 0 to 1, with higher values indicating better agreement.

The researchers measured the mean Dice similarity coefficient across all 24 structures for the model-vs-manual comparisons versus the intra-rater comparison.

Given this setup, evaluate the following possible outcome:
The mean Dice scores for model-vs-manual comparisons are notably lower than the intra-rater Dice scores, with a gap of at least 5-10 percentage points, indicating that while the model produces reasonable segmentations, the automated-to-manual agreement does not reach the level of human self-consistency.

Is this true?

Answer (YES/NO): NO